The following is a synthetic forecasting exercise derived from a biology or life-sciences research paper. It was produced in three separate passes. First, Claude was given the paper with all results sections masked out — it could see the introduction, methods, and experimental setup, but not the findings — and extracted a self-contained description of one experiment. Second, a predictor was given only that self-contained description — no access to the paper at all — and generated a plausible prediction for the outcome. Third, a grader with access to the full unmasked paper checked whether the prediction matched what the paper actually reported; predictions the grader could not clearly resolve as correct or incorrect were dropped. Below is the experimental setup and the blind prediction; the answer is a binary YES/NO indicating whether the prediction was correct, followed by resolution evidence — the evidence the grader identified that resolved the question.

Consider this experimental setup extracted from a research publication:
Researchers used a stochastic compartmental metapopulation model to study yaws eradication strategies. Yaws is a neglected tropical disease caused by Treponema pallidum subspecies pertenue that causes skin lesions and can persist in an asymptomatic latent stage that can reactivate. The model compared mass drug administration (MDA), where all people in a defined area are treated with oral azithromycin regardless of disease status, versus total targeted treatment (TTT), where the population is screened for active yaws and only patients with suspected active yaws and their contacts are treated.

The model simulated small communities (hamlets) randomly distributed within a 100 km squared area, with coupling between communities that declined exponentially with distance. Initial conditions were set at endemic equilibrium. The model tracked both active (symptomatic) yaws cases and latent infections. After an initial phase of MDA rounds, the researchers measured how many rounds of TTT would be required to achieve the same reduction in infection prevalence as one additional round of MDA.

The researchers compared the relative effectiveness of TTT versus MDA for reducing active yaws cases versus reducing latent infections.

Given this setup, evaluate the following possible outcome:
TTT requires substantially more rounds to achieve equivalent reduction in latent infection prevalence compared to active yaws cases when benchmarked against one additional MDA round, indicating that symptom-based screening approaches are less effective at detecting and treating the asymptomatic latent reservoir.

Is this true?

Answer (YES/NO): YES